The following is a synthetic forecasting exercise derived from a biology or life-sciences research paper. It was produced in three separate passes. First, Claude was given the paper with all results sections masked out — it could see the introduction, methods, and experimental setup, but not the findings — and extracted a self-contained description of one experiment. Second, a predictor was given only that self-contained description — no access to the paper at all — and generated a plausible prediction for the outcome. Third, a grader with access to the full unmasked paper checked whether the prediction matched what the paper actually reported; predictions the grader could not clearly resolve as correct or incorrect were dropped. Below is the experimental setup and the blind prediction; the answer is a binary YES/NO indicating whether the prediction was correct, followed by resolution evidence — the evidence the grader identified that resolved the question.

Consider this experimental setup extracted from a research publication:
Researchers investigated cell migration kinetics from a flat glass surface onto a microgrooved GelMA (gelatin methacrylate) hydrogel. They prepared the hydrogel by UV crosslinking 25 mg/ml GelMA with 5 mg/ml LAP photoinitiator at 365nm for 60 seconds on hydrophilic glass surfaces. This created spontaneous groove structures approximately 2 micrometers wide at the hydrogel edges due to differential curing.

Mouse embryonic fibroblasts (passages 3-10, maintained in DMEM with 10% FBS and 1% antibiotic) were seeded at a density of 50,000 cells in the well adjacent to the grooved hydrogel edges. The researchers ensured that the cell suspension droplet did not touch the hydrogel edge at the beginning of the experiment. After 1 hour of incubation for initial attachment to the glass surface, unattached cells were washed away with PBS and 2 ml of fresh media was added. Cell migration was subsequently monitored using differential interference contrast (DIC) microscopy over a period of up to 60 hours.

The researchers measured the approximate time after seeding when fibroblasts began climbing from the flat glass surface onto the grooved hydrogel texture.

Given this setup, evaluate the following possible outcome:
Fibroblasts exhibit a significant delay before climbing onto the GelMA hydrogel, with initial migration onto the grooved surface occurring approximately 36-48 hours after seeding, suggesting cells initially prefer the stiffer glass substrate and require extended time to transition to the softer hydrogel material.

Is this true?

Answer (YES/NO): NO